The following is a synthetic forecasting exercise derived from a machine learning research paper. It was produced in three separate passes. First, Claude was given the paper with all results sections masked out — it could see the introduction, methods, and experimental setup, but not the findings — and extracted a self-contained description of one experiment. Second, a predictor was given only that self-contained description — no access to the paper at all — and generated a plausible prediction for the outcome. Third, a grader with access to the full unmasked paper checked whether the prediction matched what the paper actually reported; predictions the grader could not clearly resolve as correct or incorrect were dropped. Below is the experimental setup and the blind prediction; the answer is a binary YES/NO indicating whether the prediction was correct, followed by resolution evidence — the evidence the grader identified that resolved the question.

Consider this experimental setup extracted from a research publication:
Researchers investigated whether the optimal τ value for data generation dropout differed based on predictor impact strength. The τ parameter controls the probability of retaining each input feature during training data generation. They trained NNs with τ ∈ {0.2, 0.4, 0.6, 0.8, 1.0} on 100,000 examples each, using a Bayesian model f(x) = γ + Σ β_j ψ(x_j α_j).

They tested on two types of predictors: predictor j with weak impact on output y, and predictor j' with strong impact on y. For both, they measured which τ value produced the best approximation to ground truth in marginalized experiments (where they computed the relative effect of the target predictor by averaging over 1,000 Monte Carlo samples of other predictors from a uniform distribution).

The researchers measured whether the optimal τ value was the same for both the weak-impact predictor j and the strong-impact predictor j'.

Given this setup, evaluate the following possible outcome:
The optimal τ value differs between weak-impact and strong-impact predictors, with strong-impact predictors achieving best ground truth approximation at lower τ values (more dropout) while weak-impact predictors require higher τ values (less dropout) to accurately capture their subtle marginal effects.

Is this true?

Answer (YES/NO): NO